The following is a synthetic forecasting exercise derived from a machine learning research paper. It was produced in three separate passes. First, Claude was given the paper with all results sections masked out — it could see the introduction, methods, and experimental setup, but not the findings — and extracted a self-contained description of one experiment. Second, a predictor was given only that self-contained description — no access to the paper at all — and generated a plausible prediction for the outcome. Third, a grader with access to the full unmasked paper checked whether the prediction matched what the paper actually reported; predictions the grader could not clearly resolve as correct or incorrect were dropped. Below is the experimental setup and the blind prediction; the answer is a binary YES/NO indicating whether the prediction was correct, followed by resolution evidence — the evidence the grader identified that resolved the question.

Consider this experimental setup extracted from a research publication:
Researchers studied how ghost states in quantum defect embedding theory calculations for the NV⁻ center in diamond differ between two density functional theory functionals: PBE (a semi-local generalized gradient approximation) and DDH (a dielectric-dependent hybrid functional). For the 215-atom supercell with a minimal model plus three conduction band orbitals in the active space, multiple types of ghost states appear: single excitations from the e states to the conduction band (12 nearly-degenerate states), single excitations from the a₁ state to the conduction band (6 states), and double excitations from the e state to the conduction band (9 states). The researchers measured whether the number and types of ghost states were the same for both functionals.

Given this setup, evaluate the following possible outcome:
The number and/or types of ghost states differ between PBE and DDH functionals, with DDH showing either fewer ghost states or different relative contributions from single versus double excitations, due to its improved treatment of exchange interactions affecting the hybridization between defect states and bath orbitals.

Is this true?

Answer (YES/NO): NO